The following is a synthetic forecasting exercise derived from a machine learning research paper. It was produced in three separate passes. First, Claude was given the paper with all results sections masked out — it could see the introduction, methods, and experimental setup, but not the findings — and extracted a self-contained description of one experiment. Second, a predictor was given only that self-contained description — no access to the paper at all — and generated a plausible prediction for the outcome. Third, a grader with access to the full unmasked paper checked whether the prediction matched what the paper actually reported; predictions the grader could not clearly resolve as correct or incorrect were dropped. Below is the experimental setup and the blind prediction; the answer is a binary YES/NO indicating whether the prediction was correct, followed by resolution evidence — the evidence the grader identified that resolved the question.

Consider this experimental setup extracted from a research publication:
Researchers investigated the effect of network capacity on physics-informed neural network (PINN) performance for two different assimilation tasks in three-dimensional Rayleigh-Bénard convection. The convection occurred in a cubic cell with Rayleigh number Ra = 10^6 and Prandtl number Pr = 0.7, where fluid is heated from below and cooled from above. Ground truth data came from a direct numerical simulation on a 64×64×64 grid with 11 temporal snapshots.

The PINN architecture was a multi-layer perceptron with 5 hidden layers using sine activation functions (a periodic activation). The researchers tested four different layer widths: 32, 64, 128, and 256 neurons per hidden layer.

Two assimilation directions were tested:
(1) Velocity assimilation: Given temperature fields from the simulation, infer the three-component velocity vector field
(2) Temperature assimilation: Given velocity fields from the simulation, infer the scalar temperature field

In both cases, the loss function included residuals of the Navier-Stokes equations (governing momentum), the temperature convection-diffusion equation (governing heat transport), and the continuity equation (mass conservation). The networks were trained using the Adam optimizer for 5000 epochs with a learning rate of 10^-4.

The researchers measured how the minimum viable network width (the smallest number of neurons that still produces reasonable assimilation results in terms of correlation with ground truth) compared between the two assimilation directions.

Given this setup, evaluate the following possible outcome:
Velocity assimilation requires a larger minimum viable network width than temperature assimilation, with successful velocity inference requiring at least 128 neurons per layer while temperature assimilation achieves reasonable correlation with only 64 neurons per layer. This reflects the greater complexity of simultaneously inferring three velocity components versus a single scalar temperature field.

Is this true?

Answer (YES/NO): NO